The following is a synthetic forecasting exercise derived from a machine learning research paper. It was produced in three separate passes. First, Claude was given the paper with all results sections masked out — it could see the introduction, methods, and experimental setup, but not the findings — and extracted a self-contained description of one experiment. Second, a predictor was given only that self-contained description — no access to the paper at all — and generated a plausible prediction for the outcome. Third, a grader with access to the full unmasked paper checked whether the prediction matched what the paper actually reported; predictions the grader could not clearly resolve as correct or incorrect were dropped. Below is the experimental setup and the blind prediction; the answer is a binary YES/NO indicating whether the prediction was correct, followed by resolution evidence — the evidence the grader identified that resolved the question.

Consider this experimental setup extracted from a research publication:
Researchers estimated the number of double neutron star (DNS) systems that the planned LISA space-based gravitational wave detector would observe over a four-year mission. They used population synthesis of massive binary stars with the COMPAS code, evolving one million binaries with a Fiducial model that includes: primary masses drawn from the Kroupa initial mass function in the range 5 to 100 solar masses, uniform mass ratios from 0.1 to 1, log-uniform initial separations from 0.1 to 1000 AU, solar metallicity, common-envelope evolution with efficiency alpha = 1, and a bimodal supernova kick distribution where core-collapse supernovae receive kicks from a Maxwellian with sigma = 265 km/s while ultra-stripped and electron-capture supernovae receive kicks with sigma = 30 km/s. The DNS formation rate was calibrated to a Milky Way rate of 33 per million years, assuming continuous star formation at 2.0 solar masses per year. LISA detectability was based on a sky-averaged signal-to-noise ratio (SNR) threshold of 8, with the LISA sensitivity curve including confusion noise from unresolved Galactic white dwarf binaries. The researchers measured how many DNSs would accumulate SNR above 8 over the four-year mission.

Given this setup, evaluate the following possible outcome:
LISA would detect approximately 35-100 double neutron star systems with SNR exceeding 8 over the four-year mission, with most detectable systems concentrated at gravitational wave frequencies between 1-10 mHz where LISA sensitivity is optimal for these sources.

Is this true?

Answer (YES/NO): NO